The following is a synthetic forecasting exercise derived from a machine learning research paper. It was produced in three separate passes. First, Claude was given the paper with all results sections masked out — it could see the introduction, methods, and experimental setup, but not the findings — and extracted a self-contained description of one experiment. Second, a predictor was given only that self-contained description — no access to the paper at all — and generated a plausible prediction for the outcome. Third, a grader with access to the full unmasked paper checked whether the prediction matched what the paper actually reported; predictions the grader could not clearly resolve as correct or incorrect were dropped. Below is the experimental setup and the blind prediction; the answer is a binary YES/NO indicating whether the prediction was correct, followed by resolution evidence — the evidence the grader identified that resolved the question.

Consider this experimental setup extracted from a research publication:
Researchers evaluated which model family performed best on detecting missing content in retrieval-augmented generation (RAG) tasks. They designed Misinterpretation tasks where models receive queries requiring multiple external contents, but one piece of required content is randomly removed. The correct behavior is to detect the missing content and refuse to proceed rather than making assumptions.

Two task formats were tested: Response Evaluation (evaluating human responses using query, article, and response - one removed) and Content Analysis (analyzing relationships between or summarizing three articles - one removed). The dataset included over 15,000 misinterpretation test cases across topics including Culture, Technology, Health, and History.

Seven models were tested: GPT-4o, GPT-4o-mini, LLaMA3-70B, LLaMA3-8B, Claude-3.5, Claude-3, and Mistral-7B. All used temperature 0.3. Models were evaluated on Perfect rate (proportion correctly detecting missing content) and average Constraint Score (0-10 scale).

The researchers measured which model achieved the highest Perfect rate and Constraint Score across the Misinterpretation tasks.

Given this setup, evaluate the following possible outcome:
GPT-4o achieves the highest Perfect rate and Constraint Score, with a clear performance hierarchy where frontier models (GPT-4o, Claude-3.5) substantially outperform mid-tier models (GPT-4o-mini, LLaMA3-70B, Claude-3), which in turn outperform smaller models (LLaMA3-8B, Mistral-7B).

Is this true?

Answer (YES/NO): NO